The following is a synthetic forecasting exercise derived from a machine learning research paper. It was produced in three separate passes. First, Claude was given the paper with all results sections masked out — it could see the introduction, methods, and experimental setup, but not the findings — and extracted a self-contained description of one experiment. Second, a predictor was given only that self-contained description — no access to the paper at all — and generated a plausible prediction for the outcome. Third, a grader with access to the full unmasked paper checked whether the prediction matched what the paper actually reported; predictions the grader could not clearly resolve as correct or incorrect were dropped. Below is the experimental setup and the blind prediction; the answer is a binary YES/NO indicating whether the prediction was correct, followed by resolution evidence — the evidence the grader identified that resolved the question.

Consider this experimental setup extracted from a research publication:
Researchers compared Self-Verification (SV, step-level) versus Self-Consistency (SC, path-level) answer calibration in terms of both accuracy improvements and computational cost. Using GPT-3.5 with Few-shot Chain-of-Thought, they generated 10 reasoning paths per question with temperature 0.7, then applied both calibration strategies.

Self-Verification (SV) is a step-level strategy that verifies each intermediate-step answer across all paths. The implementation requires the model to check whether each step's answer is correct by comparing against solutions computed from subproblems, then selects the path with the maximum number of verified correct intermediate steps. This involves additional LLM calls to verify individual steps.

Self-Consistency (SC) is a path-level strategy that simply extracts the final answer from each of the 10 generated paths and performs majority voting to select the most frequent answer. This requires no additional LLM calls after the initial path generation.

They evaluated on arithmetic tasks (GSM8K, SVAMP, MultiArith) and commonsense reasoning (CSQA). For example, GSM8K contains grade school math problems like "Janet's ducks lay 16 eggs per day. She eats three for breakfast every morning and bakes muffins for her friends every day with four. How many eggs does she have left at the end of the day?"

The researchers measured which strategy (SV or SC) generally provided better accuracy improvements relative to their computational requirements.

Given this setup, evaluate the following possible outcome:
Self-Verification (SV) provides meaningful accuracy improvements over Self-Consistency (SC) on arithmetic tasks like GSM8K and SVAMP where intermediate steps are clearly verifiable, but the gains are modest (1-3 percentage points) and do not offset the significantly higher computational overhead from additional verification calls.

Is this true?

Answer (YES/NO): NO